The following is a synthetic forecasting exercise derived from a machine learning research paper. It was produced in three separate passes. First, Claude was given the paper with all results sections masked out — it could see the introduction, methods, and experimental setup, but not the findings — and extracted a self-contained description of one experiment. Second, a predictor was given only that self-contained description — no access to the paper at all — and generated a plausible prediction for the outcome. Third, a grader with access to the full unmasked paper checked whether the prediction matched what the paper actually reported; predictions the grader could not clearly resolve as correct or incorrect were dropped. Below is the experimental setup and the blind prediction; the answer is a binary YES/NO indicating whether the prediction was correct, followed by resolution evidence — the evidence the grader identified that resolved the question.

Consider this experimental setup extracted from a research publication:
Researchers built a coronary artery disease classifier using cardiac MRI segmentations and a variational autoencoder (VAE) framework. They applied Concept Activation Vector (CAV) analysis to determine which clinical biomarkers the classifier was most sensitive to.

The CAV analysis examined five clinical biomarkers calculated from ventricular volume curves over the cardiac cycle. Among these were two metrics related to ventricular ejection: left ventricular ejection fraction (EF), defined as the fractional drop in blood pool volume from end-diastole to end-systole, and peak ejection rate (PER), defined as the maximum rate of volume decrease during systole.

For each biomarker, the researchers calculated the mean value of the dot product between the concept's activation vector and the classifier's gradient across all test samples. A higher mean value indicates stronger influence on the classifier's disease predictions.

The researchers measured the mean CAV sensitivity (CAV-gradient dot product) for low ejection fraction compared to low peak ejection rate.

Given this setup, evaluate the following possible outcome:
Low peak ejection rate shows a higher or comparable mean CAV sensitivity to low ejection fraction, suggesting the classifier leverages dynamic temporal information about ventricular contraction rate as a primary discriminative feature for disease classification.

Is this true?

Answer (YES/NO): YES